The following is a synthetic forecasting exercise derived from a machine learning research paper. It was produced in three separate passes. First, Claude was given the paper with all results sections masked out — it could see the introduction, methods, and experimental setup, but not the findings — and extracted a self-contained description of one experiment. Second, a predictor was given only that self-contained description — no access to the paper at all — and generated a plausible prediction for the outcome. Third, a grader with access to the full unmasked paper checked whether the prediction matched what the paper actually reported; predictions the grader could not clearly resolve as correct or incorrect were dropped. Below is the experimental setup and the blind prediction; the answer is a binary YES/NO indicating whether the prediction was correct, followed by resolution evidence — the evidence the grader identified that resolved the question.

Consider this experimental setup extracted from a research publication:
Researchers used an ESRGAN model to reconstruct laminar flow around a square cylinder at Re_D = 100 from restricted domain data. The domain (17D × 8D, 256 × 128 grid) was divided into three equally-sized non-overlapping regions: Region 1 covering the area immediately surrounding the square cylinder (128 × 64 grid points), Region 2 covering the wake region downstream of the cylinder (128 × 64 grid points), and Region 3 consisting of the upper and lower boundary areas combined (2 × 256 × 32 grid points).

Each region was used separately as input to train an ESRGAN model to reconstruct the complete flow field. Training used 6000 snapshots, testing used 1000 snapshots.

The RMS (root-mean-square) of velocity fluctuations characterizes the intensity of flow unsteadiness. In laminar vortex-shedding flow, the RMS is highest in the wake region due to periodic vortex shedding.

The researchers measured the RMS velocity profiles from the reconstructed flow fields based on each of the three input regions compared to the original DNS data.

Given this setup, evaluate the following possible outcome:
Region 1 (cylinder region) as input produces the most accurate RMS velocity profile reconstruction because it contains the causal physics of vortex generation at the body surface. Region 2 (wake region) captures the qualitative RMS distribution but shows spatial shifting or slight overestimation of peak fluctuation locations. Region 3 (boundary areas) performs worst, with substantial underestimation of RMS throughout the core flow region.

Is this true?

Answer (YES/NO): NO